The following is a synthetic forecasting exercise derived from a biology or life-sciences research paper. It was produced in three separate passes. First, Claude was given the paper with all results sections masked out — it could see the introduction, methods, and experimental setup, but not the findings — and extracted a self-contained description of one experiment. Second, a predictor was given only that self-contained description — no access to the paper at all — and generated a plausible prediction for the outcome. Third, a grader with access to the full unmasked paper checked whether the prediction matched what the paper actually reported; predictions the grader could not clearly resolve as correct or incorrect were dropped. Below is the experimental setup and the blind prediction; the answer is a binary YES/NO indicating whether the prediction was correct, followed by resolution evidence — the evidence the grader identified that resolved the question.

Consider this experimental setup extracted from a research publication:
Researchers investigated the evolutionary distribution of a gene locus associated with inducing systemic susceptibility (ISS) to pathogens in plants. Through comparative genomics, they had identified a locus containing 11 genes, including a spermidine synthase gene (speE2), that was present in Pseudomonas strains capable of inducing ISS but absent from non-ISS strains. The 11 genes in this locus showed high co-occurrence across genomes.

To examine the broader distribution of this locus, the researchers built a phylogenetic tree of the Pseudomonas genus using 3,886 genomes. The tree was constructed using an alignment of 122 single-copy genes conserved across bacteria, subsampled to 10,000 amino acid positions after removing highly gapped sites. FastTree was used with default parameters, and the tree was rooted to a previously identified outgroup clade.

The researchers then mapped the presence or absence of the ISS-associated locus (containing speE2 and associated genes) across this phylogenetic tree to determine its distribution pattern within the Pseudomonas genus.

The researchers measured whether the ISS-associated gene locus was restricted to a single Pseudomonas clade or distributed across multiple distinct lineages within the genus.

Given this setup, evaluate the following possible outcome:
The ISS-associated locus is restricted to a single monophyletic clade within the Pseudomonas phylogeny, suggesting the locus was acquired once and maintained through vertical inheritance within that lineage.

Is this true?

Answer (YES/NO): NO